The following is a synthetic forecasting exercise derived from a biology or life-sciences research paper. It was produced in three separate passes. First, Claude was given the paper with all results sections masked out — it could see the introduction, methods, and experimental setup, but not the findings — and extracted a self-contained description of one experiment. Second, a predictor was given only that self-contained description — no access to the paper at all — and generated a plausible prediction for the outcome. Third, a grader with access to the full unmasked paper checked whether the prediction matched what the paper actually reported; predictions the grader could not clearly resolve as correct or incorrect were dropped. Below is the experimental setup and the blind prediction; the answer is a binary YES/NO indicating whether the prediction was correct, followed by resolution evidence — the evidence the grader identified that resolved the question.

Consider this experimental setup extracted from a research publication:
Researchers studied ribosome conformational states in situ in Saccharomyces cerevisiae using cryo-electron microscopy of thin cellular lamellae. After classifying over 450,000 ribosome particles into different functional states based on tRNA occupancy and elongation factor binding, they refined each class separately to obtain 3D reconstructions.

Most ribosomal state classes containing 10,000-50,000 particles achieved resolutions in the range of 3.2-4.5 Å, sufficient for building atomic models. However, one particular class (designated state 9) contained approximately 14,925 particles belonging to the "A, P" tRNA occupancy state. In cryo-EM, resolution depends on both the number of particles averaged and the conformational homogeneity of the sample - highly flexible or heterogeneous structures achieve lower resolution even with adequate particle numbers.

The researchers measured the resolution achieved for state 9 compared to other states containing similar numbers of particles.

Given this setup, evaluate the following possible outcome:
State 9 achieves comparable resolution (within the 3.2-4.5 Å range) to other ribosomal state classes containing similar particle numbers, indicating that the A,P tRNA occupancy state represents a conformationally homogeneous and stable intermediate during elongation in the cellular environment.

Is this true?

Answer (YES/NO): NO